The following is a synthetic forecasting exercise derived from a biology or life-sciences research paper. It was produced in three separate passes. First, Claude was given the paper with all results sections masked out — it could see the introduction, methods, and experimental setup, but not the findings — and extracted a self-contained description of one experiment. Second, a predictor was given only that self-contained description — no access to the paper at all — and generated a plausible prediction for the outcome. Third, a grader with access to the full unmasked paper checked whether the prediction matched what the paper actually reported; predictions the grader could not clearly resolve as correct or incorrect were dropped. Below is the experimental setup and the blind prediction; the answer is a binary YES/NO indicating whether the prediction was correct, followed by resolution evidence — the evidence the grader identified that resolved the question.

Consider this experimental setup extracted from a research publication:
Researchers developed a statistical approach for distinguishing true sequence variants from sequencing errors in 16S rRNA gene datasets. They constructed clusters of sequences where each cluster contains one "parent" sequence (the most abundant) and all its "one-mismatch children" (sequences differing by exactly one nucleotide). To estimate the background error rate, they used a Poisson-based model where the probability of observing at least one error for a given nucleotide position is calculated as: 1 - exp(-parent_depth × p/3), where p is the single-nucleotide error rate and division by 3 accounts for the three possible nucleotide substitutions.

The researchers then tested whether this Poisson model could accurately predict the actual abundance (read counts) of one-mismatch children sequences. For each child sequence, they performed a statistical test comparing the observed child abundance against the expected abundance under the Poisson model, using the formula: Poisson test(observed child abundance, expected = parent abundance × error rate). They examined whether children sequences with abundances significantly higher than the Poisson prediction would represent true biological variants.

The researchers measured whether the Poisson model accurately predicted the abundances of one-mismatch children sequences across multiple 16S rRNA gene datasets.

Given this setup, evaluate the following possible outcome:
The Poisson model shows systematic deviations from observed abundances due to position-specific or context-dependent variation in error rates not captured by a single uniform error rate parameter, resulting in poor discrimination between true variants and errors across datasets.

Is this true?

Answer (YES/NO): NO